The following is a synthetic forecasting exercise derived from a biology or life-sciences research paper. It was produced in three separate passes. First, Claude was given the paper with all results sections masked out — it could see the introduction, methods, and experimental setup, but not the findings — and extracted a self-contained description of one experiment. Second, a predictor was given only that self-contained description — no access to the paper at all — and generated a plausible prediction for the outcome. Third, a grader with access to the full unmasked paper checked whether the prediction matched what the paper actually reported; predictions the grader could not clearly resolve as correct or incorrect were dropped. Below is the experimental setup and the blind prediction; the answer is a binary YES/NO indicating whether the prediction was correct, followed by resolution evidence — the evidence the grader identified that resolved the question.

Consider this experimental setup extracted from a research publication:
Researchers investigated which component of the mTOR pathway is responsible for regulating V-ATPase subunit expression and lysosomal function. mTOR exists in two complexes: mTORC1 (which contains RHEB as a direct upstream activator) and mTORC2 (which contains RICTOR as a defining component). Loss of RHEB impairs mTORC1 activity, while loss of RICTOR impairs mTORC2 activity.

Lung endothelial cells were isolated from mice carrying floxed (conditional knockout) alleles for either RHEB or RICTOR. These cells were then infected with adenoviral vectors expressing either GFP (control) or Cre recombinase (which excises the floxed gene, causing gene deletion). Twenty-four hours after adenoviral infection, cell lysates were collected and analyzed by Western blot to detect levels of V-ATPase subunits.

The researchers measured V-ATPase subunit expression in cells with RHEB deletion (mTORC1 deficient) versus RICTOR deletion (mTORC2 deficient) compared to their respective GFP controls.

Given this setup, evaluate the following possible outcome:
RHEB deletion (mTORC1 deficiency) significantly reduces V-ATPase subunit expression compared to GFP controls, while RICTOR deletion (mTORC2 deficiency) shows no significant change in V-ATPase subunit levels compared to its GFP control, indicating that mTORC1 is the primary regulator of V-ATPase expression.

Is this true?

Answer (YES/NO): YES